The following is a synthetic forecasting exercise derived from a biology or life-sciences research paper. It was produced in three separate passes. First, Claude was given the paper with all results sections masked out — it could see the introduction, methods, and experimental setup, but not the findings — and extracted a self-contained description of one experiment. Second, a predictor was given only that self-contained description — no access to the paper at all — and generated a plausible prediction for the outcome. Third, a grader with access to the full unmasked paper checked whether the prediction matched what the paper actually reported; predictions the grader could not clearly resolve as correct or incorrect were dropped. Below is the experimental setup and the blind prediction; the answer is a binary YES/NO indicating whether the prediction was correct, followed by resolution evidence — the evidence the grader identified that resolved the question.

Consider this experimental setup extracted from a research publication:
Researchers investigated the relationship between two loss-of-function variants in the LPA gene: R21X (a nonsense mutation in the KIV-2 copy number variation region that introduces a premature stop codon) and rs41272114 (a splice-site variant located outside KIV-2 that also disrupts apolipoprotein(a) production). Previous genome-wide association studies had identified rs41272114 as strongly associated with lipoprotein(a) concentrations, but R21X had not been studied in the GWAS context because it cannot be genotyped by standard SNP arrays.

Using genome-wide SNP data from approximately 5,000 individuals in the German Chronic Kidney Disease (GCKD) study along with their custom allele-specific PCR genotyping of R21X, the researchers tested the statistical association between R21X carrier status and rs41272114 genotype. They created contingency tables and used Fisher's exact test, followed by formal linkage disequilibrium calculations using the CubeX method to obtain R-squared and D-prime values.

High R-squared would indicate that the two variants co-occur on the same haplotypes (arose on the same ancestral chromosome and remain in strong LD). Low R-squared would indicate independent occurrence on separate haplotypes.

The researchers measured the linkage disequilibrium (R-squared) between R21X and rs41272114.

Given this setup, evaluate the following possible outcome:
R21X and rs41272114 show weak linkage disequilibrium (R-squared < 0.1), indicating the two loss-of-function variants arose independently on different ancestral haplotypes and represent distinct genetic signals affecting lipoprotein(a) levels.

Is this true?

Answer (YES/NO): NO